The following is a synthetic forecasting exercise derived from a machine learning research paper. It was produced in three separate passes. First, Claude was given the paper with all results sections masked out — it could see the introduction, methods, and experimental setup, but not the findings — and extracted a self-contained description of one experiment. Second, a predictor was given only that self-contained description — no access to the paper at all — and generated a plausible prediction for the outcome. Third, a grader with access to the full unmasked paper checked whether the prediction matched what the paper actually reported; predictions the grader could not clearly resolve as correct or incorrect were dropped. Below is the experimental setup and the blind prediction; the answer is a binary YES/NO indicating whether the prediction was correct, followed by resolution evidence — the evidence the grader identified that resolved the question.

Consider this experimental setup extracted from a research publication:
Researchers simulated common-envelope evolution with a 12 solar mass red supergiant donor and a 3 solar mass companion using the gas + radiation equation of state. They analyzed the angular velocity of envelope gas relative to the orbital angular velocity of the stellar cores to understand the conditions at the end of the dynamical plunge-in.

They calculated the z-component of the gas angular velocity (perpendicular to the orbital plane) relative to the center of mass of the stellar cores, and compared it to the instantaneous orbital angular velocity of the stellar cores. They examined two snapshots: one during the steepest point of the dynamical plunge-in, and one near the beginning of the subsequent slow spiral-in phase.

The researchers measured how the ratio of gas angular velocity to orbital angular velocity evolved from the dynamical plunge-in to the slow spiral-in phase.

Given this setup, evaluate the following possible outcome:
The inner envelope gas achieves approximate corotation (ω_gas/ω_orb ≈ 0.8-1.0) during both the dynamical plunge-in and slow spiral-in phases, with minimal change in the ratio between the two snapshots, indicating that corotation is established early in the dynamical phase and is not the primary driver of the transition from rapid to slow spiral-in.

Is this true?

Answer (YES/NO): NO